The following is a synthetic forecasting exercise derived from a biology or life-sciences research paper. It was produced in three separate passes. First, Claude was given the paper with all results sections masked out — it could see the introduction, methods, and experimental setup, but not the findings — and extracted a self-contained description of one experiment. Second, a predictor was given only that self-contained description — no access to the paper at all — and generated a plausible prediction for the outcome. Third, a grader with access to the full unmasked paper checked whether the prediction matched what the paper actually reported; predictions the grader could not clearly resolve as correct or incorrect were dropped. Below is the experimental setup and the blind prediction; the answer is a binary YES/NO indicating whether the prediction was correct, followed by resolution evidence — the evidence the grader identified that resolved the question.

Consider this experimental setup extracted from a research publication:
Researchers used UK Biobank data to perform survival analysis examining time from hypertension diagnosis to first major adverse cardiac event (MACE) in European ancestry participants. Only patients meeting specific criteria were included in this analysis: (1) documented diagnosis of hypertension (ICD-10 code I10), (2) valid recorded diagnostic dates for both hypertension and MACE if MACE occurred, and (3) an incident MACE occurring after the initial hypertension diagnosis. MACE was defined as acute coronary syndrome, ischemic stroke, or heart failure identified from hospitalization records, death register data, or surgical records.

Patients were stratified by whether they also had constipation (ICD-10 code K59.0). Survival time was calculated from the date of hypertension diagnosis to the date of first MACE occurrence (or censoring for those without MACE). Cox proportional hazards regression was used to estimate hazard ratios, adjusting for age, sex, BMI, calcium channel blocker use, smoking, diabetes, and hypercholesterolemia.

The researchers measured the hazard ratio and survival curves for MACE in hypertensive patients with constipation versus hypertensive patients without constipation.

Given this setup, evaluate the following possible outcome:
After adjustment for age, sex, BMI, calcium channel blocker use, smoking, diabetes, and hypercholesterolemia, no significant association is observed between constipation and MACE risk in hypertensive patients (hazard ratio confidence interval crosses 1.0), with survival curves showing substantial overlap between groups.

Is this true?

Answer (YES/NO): NO